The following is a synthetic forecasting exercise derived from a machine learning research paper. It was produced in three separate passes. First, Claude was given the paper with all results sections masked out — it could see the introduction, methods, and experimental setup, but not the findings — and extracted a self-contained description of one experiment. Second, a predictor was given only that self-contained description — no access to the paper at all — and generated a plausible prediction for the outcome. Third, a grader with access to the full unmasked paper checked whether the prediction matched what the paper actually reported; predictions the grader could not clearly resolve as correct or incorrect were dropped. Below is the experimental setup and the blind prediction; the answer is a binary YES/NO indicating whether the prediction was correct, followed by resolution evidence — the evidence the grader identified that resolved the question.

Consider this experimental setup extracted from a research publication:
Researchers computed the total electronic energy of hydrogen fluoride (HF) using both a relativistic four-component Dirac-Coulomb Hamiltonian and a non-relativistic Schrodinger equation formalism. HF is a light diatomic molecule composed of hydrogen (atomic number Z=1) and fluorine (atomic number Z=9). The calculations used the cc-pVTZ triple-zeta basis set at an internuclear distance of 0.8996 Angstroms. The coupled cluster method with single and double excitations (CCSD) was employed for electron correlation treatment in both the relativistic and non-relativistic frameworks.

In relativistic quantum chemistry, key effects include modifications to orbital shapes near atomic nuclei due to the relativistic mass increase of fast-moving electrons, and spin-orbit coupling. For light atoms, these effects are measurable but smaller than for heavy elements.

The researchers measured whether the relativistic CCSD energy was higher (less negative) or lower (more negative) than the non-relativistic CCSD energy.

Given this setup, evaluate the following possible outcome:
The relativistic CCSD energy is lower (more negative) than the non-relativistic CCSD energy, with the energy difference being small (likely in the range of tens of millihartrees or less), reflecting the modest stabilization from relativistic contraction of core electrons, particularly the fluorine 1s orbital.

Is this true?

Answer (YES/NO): YES